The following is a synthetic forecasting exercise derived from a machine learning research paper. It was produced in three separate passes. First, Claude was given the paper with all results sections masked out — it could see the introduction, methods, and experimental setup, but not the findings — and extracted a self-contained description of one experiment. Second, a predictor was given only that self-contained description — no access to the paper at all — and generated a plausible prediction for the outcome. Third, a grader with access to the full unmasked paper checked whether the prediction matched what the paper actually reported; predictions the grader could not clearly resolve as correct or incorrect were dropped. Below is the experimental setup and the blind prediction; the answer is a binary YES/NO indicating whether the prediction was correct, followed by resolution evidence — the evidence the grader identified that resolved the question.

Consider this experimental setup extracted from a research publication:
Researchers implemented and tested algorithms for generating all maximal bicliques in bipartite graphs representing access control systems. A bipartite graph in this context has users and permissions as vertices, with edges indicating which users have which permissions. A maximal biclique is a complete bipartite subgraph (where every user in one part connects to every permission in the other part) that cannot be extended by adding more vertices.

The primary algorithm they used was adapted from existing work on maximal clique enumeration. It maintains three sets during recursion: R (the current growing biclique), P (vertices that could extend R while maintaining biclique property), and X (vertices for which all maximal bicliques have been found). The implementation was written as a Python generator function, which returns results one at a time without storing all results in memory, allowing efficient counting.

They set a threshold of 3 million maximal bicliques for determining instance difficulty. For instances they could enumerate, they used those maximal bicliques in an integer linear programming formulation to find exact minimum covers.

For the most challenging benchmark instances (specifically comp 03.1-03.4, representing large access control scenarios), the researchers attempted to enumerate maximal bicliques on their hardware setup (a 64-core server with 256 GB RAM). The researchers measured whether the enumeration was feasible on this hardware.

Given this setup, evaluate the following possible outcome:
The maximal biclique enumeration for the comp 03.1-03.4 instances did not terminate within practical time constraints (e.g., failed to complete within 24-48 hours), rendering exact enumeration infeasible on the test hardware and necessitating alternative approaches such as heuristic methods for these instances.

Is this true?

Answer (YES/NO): NO